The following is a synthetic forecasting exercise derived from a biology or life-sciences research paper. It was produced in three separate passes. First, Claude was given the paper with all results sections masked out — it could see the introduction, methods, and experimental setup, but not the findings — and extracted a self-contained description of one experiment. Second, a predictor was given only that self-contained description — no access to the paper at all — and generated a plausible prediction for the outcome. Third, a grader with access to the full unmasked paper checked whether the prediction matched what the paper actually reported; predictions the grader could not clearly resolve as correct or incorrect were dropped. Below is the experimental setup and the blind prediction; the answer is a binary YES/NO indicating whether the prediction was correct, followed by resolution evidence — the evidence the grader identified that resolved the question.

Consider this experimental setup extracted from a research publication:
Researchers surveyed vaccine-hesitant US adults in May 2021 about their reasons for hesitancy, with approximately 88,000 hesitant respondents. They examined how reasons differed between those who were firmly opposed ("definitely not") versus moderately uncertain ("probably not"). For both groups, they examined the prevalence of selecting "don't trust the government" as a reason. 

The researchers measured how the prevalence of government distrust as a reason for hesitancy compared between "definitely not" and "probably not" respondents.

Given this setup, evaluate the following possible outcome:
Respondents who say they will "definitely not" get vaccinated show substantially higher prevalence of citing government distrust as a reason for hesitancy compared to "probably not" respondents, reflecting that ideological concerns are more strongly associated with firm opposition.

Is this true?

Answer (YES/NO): YES